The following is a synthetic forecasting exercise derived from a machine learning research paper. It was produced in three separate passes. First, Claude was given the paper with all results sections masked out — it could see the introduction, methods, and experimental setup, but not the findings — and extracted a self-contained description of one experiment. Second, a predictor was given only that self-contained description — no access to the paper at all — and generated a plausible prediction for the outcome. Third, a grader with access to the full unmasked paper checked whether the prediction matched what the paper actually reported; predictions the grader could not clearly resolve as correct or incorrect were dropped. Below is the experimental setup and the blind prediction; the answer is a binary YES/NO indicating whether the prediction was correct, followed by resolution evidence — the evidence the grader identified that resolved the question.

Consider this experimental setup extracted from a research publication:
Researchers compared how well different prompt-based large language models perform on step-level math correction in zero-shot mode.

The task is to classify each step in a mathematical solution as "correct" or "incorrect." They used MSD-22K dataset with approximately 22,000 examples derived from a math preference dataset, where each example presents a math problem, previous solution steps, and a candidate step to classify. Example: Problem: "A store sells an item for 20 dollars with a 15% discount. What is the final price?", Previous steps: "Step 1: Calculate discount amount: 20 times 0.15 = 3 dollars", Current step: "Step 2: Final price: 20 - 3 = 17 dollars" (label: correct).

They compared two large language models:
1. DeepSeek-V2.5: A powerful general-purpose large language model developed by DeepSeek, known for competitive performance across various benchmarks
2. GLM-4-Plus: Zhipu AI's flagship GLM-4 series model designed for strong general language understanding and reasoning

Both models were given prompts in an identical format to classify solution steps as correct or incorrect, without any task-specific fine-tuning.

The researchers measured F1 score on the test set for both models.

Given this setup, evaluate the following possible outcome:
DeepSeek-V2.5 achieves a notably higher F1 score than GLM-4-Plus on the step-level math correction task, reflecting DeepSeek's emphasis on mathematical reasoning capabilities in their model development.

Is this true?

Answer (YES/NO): YES